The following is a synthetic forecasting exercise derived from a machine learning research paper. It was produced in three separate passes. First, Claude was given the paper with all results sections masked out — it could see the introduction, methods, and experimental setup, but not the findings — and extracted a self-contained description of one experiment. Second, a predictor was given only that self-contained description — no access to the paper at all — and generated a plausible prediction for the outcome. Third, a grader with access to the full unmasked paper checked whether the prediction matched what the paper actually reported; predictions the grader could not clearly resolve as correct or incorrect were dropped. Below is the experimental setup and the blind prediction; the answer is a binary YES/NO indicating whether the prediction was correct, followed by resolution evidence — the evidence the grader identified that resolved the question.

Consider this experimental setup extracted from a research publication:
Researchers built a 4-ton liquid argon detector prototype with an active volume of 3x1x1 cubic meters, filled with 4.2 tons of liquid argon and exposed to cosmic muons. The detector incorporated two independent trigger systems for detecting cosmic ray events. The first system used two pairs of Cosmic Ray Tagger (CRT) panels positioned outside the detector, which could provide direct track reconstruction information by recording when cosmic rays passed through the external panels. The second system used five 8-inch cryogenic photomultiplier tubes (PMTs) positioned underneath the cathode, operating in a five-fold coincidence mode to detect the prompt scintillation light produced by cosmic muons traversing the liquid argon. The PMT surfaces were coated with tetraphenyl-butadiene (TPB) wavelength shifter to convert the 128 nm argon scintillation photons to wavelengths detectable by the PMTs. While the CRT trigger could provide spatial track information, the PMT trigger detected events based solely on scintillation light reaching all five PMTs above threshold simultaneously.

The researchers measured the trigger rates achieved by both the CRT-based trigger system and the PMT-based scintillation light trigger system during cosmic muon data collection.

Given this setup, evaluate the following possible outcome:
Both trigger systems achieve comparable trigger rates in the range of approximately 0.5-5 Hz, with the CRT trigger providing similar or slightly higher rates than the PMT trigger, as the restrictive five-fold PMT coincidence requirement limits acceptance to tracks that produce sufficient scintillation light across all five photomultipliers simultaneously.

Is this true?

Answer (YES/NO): NO